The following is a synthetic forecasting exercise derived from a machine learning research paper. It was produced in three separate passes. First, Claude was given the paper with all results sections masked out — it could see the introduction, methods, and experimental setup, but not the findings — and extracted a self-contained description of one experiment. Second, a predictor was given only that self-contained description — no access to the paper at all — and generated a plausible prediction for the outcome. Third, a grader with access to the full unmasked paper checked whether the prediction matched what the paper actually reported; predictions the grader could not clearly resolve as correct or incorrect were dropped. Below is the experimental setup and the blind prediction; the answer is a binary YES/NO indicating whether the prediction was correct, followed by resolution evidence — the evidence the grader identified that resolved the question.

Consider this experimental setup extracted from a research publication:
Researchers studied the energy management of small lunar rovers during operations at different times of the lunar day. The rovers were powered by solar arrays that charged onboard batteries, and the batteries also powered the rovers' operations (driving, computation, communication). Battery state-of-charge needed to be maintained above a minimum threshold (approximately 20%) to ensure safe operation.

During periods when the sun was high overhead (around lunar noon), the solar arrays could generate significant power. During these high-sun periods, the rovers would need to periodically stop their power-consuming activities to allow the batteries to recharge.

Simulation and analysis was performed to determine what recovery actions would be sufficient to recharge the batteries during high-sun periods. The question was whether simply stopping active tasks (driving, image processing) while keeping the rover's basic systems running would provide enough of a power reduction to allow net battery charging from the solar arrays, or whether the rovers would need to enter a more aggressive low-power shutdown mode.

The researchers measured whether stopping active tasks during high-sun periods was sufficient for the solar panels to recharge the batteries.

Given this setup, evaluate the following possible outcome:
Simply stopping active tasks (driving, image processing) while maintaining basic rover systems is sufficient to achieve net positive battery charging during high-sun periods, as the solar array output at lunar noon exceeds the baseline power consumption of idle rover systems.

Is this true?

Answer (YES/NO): YES